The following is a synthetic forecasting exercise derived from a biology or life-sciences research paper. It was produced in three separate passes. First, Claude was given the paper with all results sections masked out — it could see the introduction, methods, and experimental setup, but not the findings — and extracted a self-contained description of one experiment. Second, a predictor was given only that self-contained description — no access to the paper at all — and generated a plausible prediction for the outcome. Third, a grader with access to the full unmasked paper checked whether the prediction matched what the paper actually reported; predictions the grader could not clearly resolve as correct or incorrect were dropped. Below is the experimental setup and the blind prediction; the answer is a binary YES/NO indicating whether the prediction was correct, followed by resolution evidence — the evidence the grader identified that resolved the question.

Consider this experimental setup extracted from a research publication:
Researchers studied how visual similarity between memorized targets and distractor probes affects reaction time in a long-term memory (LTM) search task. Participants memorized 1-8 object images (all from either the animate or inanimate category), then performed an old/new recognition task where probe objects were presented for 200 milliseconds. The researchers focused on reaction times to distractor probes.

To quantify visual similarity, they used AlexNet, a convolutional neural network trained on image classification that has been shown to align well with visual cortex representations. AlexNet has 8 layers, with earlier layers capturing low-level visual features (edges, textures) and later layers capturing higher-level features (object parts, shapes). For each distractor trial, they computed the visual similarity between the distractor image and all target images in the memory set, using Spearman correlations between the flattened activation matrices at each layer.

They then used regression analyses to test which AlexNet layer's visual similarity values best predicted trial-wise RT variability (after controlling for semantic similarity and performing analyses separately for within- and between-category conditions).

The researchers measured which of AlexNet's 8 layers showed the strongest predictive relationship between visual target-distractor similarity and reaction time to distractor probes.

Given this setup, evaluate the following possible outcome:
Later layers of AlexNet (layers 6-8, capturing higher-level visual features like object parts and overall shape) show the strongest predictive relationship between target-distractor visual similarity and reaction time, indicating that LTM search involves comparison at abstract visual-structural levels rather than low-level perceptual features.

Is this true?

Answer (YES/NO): YES